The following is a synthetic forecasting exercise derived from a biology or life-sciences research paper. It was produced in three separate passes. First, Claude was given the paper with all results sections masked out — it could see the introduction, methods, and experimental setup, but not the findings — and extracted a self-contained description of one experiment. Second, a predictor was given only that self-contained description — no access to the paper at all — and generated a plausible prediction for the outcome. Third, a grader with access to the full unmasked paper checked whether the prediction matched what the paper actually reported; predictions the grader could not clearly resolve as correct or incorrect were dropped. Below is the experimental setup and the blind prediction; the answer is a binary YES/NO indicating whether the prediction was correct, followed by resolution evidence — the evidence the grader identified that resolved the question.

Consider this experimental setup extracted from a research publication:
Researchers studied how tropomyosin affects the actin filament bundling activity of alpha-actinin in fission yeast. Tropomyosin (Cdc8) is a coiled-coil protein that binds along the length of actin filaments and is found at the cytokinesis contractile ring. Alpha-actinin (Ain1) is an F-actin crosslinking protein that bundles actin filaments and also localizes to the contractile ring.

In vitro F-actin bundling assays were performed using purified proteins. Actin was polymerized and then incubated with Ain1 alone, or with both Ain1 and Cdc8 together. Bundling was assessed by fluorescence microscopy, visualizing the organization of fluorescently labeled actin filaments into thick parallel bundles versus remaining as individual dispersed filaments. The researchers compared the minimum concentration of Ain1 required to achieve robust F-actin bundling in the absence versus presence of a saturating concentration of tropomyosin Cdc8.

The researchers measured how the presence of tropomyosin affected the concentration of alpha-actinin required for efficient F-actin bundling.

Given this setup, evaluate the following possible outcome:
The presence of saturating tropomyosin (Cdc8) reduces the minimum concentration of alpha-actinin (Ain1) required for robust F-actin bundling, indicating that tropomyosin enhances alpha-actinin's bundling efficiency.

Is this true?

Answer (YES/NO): YES